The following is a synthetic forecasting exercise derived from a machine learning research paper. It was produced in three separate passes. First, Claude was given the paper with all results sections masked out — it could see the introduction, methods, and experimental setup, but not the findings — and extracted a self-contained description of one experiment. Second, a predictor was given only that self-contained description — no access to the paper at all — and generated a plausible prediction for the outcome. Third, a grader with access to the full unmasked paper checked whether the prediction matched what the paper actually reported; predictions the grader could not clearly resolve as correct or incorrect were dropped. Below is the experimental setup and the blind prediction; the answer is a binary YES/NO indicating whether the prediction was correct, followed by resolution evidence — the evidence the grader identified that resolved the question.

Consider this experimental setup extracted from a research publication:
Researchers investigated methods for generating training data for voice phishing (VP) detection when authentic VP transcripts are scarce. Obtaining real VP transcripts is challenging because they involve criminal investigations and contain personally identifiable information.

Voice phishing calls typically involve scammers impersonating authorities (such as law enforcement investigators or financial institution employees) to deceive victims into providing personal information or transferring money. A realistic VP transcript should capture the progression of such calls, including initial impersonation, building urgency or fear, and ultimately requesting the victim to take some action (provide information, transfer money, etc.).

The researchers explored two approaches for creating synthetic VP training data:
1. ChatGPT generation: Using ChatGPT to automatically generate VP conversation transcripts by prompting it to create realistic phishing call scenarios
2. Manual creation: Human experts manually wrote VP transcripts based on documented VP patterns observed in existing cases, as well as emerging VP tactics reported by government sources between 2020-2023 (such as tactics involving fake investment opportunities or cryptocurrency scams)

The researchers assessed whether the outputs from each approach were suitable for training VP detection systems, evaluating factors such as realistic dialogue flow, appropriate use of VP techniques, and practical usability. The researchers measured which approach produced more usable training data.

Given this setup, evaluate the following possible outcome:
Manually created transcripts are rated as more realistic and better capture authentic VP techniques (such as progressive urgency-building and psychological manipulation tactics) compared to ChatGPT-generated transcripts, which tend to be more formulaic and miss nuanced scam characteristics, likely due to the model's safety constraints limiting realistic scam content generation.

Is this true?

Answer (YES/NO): YES